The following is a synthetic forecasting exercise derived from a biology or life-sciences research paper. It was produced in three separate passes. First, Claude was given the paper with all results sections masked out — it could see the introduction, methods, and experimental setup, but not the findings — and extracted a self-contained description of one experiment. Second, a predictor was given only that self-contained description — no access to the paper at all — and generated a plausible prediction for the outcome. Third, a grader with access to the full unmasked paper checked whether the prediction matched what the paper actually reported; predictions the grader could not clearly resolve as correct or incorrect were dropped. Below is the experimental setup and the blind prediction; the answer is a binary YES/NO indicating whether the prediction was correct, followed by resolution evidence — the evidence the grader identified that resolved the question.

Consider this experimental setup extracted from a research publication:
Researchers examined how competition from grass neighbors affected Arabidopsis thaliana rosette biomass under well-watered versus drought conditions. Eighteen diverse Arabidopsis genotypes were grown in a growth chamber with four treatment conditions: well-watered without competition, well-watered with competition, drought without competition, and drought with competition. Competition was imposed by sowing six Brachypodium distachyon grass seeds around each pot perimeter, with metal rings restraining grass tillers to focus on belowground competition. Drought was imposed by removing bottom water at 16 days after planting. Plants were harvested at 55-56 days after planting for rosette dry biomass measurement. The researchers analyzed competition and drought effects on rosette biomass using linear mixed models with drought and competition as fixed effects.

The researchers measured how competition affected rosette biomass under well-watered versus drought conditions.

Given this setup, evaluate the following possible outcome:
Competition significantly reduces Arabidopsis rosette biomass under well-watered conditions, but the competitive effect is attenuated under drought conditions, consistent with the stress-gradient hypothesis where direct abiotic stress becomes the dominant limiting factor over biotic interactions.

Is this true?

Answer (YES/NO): NO